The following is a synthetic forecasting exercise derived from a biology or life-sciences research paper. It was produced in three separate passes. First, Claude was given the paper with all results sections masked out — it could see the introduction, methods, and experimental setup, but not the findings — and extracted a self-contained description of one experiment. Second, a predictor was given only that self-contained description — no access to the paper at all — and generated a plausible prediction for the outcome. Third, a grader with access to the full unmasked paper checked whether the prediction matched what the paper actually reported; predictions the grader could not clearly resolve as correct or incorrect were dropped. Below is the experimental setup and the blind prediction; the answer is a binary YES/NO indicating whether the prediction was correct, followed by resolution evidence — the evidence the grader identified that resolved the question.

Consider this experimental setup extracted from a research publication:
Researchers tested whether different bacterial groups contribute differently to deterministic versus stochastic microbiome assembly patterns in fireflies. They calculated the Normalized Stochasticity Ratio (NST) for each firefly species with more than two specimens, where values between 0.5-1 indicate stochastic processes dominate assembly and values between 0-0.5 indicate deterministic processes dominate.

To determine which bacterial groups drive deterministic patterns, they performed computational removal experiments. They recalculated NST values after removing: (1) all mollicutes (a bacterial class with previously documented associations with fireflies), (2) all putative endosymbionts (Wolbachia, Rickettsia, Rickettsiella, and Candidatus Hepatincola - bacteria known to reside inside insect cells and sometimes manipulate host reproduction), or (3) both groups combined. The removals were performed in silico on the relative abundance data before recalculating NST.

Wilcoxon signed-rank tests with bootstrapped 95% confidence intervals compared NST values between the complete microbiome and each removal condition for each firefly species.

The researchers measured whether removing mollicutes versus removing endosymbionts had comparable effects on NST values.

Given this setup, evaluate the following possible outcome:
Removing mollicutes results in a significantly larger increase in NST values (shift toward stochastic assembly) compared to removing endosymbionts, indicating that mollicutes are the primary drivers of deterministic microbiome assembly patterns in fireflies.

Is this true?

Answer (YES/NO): NO